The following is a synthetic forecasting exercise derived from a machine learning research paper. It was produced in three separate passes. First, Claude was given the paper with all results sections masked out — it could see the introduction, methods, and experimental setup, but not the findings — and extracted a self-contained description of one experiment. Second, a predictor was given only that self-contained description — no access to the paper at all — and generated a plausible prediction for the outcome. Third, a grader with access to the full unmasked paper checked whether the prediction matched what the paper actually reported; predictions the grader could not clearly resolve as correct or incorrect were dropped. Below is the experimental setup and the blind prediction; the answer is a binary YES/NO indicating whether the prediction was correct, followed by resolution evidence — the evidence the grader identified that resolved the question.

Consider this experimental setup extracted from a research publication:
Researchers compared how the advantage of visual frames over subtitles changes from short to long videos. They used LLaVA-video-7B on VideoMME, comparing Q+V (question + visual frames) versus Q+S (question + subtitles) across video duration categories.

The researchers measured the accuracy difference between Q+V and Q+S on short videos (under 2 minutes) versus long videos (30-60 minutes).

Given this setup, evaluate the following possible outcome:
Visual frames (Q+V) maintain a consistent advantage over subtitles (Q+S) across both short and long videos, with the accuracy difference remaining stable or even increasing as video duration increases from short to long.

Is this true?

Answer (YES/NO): NO